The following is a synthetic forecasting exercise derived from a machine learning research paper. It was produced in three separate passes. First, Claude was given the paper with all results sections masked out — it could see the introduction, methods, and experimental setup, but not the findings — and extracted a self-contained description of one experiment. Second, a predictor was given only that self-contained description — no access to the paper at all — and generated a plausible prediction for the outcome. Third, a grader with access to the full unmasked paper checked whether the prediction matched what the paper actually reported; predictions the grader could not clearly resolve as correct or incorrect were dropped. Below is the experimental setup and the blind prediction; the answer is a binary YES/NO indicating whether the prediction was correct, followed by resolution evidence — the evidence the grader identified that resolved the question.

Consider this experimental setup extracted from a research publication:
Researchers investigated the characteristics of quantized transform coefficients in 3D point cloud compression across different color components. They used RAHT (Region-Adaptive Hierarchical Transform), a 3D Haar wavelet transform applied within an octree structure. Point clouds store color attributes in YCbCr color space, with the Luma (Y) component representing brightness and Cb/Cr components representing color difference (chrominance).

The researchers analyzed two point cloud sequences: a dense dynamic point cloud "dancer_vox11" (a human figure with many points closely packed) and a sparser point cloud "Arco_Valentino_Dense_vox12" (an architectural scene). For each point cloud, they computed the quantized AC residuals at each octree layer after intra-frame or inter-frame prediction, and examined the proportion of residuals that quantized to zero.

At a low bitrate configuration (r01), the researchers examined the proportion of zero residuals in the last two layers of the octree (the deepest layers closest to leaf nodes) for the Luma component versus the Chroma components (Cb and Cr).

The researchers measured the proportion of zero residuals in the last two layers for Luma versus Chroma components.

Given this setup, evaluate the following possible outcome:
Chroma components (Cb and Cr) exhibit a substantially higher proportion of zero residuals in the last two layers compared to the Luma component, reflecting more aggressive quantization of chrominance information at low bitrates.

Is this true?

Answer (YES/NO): YES